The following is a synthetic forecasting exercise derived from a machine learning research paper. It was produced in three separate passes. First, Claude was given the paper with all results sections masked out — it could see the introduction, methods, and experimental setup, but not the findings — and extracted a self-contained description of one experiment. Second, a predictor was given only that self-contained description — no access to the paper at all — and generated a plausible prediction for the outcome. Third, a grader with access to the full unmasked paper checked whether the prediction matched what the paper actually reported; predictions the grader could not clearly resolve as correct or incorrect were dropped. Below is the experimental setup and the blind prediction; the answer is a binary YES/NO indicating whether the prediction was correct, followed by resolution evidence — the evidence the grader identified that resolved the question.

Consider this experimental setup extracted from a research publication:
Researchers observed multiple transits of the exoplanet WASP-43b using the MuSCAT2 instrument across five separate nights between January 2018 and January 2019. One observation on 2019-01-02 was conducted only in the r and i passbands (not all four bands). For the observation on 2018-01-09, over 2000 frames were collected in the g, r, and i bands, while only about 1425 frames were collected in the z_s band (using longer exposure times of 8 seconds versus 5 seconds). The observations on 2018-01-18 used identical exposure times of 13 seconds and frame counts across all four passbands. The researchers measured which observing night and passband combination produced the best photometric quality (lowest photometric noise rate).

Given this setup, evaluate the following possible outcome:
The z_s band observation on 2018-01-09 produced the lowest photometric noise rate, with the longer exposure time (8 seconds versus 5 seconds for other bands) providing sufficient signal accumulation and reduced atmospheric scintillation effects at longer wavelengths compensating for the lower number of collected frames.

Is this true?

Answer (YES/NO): NO